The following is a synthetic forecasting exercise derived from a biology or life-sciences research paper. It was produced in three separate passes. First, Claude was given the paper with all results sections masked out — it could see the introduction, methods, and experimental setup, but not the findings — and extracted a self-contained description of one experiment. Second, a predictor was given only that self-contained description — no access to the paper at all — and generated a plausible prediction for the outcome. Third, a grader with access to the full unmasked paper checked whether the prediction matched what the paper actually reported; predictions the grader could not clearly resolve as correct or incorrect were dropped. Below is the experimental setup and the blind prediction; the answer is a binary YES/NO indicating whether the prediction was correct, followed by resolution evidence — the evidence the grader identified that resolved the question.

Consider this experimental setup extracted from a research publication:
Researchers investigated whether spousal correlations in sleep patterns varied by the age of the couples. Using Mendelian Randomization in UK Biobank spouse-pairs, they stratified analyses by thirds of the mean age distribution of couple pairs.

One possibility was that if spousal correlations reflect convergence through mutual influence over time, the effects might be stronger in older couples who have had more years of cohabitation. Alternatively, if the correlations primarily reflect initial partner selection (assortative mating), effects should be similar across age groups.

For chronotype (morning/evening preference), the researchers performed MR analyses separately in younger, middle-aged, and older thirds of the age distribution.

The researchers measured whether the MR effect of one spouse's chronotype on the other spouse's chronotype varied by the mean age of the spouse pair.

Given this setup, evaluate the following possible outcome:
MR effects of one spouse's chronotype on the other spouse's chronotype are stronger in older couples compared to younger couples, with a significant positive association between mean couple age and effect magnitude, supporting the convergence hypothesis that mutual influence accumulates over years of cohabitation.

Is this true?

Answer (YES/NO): NO